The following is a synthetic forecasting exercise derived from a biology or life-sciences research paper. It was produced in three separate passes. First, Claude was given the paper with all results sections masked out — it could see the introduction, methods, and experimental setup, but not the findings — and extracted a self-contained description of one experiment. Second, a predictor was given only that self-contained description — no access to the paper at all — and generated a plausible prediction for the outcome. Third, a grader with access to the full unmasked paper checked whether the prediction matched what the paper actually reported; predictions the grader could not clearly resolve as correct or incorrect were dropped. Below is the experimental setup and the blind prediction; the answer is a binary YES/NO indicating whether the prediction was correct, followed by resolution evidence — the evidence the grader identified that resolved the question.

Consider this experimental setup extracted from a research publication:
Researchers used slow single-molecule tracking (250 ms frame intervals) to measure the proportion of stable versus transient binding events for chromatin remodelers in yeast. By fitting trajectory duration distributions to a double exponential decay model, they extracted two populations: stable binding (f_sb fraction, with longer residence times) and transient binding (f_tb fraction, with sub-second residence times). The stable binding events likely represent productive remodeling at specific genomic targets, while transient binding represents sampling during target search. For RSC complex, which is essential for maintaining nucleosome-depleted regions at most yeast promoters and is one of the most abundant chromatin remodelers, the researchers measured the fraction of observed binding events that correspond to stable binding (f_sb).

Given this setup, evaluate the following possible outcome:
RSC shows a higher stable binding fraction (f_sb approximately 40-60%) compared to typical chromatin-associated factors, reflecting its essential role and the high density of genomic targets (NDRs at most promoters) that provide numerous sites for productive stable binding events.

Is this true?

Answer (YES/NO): NO